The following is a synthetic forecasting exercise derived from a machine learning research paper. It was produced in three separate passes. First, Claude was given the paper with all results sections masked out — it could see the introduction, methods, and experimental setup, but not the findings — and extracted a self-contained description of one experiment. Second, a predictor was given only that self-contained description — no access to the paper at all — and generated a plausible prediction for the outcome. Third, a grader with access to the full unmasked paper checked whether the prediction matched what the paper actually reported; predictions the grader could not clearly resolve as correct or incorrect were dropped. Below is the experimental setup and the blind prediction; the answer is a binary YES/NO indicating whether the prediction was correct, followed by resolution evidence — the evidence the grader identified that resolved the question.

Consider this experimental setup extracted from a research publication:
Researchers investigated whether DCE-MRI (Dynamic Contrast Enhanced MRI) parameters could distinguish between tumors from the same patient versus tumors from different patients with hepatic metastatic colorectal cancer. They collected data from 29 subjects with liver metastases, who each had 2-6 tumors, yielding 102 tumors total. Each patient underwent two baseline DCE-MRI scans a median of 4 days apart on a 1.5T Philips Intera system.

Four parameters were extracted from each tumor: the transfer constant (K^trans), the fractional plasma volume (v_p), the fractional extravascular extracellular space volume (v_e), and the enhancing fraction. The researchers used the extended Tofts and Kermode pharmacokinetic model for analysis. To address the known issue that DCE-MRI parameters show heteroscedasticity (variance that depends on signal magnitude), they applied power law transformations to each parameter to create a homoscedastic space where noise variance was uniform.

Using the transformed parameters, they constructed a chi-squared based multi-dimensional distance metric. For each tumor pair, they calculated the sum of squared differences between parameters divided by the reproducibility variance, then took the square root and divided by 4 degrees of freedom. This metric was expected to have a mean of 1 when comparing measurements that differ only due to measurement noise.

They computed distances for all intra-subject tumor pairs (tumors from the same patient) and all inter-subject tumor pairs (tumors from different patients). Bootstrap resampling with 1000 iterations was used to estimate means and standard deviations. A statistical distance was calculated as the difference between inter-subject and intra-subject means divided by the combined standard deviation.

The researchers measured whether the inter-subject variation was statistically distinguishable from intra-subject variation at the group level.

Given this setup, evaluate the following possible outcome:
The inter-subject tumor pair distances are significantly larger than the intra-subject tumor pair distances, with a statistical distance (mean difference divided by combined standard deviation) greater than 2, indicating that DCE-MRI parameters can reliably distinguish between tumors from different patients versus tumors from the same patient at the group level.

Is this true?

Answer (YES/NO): YES